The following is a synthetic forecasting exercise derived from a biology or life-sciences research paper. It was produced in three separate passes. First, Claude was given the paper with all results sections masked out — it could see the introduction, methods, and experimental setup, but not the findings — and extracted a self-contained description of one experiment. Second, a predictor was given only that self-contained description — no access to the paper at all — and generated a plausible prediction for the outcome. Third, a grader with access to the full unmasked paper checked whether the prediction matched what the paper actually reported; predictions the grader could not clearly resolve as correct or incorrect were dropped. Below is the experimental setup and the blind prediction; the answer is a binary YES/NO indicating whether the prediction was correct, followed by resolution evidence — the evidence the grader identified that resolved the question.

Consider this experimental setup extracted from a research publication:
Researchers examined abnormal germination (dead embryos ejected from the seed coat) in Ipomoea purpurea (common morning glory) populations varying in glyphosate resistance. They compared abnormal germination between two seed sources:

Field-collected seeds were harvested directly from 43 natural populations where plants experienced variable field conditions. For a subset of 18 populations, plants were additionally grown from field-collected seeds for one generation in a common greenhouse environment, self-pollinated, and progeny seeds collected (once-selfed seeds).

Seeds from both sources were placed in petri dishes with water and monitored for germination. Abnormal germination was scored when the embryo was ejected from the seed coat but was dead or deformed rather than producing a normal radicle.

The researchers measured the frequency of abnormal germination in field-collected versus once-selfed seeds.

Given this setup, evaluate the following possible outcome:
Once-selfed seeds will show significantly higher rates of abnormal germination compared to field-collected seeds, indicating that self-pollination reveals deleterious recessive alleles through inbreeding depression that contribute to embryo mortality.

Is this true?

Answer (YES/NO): NO